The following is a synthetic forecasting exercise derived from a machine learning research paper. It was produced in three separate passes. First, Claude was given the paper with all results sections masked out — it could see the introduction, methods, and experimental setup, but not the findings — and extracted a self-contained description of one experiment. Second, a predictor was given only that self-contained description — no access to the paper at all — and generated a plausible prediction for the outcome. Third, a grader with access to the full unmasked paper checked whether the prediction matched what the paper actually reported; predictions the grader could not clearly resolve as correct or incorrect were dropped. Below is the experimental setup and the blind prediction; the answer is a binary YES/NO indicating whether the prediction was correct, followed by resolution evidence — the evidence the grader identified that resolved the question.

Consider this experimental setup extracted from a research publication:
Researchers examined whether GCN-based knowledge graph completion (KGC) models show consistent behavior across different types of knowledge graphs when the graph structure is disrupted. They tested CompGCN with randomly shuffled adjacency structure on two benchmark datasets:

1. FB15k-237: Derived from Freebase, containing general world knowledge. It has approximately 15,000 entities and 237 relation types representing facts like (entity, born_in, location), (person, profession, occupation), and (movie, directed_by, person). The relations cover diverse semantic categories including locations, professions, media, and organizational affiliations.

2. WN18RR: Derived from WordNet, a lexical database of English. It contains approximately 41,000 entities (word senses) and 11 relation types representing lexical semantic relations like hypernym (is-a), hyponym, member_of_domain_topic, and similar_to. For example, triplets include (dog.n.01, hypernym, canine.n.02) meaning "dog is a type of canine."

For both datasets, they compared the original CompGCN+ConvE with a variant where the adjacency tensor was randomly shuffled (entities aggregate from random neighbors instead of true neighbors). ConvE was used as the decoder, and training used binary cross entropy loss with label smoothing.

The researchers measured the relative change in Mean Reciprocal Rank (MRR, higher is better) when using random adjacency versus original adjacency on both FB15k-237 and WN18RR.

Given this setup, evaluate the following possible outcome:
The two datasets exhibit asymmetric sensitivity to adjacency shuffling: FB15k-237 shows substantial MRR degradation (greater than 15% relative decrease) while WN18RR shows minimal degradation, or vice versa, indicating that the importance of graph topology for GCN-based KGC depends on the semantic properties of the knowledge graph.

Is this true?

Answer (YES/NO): NO